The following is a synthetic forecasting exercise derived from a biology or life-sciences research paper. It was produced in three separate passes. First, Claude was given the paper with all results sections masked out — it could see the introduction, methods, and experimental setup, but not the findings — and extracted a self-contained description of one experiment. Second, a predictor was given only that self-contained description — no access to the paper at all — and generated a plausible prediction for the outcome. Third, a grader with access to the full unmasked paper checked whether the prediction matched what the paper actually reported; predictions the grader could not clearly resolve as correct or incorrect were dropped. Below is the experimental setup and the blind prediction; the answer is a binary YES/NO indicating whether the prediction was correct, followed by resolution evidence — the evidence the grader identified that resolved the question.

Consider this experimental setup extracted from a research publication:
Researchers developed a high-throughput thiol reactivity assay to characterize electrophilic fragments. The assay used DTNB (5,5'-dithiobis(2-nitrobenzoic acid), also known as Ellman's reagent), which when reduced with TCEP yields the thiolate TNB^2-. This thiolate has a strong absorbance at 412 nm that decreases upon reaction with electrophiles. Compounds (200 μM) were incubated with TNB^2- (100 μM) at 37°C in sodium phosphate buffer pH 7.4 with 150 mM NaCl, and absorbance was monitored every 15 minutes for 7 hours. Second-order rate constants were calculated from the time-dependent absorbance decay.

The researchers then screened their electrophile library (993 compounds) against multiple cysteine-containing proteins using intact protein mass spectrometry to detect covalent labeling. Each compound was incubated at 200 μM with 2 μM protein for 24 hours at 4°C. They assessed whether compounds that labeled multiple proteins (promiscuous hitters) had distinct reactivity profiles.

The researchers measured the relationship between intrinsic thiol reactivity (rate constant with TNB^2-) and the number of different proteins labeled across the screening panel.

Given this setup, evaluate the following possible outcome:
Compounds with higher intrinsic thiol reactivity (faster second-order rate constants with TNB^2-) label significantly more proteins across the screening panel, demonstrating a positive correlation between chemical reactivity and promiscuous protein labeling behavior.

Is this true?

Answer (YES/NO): NO